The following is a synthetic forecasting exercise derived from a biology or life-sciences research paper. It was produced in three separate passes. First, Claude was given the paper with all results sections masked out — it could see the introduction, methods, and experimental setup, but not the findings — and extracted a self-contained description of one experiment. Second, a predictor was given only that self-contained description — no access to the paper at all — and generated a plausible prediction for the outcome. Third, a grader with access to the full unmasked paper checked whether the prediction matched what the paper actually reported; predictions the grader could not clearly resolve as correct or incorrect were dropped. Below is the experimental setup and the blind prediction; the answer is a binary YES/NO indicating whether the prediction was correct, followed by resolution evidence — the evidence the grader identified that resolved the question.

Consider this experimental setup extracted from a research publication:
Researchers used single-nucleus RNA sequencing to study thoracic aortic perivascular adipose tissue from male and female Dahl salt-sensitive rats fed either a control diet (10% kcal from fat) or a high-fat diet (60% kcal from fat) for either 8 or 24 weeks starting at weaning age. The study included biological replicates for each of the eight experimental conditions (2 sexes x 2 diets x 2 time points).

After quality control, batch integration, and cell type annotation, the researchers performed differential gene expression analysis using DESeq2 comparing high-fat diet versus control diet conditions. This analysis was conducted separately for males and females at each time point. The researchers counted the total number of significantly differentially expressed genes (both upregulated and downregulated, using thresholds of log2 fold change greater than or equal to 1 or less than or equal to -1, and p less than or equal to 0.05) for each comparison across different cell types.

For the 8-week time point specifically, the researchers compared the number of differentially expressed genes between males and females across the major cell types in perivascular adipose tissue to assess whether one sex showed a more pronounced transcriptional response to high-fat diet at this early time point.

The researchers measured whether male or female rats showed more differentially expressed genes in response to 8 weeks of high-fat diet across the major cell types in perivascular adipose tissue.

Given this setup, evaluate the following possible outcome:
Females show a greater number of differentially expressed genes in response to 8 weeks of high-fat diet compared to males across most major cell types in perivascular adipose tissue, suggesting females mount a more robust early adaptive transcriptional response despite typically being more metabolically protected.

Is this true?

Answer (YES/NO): YES